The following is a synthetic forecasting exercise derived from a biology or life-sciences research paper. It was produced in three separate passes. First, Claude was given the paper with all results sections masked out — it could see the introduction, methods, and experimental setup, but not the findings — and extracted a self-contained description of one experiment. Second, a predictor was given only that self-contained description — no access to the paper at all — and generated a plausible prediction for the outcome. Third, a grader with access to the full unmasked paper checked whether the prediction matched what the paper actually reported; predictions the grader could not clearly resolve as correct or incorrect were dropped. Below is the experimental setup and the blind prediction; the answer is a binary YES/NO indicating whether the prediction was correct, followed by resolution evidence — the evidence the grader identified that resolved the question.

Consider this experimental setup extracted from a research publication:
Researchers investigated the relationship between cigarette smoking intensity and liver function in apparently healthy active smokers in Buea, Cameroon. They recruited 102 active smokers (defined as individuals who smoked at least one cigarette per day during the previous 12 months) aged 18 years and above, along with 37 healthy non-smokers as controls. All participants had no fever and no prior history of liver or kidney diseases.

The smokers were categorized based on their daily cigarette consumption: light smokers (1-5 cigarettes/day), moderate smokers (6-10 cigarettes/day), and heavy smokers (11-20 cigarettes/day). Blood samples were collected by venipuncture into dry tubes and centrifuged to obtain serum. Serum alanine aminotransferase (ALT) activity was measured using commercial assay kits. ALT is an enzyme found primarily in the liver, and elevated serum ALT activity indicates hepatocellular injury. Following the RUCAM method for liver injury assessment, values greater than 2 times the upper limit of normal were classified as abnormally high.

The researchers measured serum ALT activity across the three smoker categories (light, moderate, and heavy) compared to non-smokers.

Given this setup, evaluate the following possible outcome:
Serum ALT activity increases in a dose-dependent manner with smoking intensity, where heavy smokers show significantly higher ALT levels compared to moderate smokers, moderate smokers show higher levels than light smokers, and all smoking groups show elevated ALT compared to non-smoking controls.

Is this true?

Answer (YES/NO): NO